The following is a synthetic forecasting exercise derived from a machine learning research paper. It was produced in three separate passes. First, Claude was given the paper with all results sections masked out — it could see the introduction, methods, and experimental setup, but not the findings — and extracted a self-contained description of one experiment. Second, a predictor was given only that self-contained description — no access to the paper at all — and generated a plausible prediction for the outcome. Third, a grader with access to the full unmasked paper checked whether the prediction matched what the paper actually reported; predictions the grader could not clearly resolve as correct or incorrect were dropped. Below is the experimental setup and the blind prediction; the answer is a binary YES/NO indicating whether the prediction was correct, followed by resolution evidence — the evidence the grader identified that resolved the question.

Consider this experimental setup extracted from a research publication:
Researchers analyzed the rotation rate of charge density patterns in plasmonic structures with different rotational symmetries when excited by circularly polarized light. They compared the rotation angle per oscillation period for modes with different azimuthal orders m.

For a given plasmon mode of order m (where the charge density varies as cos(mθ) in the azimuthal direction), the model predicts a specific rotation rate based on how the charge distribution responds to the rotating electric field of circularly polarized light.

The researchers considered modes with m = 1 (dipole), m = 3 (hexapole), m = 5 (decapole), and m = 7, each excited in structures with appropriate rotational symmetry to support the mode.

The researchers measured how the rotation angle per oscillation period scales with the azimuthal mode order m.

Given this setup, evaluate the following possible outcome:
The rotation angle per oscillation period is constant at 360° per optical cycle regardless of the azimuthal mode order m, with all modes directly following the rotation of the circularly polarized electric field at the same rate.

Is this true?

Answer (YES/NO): NO